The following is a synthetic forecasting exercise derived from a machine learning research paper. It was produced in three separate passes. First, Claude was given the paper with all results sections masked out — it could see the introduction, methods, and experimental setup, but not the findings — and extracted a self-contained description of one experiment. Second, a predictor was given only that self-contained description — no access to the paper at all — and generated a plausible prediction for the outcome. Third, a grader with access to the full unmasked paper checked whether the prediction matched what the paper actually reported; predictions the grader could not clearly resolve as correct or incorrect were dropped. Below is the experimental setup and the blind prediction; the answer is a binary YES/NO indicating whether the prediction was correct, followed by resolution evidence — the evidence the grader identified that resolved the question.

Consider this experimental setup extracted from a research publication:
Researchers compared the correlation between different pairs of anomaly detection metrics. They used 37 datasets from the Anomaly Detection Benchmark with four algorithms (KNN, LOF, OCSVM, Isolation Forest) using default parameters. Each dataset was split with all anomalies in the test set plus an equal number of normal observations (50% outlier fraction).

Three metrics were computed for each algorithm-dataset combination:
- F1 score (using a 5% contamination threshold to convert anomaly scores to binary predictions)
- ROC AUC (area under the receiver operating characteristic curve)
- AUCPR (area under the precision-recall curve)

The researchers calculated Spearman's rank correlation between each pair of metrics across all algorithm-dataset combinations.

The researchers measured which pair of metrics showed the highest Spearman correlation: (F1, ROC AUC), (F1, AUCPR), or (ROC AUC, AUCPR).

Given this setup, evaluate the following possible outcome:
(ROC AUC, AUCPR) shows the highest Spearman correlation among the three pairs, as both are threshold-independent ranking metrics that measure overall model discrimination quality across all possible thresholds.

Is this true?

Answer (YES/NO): YES